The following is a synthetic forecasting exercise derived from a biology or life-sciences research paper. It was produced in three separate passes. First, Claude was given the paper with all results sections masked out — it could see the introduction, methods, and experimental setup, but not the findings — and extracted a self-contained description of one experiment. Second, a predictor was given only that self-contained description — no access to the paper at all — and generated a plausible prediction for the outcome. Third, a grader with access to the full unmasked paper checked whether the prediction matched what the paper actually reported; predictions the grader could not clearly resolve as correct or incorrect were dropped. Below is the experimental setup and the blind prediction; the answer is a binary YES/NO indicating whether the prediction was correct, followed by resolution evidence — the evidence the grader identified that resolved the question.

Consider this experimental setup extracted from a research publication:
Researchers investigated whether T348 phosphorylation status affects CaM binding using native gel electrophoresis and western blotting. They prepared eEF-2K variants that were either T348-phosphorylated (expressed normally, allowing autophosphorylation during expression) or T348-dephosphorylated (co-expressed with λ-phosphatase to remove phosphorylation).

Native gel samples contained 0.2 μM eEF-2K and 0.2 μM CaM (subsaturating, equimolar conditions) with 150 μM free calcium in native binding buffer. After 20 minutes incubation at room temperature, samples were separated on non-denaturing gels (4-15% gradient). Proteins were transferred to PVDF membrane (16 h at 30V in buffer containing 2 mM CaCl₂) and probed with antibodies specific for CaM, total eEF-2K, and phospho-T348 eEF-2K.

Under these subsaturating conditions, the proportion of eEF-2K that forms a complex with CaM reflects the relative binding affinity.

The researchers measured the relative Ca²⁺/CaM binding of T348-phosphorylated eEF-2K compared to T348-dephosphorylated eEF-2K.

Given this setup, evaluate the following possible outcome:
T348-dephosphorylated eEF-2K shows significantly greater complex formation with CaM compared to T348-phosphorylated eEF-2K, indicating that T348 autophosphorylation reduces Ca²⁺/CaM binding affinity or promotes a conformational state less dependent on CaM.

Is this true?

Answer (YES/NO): NO